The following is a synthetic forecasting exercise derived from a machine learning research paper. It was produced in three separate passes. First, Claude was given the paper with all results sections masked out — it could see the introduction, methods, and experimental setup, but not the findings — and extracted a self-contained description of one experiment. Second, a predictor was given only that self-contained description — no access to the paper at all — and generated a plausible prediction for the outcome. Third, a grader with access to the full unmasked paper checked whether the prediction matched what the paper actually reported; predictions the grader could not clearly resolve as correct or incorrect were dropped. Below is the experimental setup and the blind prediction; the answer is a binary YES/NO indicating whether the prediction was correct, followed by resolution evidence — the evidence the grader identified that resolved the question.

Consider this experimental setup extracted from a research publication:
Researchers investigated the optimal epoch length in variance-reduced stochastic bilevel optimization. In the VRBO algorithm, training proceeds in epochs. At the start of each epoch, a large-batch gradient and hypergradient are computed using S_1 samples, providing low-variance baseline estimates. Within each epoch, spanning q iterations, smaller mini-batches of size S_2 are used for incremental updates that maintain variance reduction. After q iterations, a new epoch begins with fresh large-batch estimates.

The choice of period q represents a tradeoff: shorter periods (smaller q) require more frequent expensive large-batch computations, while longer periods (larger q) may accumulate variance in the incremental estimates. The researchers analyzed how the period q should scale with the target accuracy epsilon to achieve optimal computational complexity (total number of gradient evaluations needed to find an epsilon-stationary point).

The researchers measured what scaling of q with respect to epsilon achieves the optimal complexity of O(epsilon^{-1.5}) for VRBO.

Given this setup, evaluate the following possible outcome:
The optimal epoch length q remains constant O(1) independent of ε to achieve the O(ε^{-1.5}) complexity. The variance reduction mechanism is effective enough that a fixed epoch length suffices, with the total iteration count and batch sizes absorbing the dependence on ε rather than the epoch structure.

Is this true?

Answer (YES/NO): NO